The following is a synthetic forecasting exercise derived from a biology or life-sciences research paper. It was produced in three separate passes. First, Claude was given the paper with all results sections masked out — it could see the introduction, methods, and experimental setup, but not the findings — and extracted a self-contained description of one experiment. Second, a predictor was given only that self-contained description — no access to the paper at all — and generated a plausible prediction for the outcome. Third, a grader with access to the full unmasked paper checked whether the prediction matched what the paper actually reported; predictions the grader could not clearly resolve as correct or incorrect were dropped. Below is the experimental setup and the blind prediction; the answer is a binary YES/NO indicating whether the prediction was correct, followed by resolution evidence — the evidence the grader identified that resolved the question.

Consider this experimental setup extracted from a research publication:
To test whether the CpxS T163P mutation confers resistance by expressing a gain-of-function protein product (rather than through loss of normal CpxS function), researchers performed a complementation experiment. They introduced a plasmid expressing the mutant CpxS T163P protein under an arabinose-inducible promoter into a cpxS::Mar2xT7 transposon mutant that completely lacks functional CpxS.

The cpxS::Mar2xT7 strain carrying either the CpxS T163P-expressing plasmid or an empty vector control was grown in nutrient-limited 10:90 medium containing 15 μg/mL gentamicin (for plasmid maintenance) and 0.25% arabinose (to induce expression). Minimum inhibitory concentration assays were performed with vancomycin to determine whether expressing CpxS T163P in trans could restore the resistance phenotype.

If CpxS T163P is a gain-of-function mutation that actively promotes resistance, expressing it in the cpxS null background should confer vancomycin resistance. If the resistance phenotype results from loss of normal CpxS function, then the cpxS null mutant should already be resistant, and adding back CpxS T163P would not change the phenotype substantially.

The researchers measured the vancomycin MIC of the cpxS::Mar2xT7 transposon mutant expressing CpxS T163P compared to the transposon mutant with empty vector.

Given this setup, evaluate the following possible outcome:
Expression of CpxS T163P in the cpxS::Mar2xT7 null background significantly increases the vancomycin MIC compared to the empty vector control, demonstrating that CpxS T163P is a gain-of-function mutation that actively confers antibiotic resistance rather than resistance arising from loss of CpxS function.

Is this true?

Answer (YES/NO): YES